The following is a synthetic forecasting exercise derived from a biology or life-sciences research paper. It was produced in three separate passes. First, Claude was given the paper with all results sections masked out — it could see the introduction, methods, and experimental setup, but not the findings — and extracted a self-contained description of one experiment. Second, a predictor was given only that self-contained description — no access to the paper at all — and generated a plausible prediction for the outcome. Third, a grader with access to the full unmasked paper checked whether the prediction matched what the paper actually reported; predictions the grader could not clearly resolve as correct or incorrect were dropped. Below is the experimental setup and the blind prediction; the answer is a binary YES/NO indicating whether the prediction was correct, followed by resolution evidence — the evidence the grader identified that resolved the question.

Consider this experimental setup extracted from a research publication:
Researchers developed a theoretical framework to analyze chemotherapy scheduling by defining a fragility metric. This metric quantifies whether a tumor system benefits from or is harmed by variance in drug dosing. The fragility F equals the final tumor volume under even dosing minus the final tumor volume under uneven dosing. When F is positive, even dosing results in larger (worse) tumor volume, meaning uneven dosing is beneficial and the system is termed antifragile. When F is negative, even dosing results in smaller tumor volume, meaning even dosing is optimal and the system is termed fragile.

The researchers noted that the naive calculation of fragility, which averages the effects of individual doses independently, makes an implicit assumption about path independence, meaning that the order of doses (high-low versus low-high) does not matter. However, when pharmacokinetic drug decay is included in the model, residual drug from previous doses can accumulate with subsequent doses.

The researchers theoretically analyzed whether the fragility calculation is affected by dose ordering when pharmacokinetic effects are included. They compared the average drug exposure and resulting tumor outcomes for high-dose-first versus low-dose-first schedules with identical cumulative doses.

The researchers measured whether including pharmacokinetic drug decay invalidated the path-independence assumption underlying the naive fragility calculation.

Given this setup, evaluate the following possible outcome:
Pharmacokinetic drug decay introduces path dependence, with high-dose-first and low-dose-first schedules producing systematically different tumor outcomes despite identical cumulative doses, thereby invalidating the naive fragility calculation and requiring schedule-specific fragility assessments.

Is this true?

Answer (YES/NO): YES